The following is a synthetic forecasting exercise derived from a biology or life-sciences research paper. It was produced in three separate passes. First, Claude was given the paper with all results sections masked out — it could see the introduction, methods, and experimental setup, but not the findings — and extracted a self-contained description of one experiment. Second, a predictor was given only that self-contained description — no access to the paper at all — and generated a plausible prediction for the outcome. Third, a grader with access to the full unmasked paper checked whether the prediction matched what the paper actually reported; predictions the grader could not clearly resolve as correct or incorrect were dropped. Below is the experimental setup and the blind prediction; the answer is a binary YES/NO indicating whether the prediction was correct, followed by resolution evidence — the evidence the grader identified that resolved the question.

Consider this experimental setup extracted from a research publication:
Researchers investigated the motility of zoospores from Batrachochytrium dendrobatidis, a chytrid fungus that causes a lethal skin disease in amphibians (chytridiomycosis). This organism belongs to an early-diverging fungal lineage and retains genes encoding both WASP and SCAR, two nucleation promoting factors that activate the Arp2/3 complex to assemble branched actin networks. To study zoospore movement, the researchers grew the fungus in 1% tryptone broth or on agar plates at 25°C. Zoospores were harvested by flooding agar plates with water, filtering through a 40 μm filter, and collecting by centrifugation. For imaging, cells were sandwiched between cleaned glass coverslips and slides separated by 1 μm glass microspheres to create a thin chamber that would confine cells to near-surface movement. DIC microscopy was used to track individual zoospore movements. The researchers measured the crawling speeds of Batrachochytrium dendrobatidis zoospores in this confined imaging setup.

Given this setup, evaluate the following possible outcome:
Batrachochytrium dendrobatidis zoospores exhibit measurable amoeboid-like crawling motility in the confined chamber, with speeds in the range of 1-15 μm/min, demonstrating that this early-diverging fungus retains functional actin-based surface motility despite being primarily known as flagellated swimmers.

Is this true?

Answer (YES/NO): NO